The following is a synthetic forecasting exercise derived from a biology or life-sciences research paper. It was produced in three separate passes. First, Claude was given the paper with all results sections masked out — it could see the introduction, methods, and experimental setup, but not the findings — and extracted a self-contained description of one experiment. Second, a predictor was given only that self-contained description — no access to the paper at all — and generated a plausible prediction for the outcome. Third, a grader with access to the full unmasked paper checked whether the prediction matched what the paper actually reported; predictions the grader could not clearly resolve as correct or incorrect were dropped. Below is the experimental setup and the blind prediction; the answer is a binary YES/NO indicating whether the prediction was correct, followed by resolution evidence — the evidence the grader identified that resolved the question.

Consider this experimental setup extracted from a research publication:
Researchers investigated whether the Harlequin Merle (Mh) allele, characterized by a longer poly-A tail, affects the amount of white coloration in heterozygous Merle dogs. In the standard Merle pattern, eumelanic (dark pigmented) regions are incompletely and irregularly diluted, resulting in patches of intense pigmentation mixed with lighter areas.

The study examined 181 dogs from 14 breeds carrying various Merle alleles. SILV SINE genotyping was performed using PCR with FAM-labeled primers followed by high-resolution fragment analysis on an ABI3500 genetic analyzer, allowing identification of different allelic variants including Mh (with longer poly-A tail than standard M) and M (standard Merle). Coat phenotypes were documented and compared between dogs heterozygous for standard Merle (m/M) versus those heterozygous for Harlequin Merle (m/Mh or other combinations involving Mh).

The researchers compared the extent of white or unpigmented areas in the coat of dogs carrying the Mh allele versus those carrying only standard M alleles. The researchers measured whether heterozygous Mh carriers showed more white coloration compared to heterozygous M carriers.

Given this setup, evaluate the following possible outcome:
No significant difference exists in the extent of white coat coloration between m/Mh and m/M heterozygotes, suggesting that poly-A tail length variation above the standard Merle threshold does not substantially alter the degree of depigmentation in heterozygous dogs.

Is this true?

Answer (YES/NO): NO